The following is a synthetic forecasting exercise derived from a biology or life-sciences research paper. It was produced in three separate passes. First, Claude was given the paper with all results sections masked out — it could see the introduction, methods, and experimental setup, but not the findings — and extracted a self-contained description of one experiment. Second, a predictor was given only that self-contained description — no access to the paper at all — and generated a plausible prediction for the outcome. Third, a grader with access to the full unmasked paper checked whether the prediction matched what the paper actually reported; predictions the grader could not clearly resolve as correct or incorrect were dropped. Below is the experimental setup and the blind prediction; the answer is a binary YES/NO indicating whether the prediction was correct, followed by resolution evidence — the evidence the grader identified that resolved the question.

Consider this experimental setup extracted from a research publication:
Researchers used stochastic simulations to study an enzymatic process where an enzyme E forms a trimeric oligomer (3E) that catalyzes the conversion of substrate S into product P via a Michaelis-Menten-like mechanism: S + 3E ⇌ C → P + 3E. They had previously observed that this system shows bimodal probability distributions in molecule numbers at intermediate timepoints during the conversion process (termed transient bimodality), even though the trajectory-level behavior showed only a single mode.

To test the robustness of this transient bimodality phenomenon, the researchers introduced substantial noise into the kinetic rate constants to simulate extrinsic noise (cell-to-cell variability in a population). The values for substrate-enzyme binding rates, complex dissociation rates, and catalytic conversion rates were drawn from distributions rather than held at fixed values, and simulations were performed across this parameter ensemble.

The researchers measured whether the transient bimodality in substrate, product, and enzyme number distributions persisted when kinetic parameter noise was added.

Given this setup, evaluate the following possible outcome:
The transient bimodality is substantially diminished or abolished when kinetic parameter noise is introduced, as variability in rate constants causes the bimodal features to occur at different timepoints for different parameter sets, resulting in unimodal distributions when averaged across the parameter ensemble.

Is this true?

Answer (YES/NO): NO